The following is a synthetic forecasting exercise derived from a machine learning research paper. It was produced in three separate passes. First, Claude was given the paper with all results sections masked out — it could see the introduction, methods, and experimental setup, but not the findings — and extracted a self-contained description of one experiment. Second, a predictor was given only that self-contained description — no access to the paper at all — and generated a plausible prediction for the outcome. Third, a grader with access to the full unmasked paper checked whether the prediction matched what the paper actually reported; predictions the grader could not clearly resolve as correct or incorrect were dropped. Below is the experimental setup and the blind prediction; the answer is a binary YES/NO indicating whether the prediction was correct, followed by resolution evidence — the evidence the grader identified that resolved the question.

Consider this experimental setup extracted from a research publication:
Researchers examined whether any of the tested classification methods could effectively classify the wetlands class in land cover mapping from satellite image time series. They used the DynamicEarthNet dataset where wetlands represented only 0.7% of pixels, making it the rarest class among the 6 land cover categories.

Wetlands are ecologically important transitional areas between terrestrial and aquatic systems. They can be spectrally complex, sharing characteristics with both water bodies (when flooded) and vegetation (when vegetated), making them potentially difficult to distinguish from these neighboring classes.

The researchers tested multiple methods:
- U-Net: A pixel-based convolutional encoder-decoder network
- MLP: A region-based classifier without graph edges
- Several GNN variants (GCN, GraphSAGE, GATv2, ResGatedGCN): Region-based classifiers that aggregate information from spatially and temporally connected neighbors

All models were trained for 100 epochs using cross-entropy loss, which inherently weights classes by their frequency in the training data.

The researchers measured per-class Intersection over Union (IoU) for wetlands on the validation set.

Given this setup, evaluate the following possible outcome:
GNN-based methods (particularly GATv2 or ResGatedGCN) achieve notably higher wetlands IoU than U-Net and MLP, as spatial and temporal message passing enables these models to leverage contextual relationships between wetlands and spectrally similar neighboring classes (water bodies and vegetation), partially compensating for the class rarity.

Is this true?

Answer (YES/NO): NO